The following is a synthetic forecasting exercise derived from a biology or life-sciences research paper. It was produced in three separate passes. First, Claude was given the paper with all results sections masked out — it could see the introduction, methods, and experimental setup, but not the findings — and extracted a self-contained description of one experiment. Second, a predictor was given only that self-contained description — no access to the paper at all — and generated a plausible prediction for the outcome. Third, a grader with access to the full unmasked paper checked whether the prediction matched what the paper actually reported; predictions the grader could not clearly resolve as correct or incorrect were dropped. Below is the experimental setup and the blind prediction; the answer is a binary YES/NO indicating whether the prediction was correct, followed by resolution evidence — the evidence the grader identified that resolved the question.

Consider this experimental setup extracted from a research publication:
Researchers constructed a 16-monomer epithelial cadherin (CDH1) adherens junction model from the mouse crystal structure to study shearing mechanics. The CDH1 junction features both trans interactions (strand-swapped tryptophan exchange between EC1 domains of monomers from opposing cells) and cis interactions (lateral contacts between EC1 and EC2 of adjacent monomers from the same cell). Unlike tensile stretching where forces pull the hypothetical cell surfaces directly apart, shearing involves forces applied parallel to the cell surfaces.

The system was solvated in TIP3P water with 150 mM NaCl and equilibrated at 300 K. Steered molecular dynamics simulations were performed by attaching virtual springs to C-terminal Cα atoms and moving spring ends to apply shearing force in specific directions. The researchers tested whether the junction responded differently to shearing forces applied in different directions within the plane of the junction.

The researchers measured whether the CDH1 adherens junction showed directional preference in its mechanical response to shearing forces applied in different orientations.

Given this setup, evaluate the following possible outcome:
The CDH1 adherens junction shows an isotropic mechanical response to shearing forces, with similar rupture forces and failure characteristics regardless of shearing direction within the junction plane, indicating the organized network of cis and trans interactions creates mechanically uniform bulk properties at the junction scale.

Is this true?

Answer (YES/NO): NO